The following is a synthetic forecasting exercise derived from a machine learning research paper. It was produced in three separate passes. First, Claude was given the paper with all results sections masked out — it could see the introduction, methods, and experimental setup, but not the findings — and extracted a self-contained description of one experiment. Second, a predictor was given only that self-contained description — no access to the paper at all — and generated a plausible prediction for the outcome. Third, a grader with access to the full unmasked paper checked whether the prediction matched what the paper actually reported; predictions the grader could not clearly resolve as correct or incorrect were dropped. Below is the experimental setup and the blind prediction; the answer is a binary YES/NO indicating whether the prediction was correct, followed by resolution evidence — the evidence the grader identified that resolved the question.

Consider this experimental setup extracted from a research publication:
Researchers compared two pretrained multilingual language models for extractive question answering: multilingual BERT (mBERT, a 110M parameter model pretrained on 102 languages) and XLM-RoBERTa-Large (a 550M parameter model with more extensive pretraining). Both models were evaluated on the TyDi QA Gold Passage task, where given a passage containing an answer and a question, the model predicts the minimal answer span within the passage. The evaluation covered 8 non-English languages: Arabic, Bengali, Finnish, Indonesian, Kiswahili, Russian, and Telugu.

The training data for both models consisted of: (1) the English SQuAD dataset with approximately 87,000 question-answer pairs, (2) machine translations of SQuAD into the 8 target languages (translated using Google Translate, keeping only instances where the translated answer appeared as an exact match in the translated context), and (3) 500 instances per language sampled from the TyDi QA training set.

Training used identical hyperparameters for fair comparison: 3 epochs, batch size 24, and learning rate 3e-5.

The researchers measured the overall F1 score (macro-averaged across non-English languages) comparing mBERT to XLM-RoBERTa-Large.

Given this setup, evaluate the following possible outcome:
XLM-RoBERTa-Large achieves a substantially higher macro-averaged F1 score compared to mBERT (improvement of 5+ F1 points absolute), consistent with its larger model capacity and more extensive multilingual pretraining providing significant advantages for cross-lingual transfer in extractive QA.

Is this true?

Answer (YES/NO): NO